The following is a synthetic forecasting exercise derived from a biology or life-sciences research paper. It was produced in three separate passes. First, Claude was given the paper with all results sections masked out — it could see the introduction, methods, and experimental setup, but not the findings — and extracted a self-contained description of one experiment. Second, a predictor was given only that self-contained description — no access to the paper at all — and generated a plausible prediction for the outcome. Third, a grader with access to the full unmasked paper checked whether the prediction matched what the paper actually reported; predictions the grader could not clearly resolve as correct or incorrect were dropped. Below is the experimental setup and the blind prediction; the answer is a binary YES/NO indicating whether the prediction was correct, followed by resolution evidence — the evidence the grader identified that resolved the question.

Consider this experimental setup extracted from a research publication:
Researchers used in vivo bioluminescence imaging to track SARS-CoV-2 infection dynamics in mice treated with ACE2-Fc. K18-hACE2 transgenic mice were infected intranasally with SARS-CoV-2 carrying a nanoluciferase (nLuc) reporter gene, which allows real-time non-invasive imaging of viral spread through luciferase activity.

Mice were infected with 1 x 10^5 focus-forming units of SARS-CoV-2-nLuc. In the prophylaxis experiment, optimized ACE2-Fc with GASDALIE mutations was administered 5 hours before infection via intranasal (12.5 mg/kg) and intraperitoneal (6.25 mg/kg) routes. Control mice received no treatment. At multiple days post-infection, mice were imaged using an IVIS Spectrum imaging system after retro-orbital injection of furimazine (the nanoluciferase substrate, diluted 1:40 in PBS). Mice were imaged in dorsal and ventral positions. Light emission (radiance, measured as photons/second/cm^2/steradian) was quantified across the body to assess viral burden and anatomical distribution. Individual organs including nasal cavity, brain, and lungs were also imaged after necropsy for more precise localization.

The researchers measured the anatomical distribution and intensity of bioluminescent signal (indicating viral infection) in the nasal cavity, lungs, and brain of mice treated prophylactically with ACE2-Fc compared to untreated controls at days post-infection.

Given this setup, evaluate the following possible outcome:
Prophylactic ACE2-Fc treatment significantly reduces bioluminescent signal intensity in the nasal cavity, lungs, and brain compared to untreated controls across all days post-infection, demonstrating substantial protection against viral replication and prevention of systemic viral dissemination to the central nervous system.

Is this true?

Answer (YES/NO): YES